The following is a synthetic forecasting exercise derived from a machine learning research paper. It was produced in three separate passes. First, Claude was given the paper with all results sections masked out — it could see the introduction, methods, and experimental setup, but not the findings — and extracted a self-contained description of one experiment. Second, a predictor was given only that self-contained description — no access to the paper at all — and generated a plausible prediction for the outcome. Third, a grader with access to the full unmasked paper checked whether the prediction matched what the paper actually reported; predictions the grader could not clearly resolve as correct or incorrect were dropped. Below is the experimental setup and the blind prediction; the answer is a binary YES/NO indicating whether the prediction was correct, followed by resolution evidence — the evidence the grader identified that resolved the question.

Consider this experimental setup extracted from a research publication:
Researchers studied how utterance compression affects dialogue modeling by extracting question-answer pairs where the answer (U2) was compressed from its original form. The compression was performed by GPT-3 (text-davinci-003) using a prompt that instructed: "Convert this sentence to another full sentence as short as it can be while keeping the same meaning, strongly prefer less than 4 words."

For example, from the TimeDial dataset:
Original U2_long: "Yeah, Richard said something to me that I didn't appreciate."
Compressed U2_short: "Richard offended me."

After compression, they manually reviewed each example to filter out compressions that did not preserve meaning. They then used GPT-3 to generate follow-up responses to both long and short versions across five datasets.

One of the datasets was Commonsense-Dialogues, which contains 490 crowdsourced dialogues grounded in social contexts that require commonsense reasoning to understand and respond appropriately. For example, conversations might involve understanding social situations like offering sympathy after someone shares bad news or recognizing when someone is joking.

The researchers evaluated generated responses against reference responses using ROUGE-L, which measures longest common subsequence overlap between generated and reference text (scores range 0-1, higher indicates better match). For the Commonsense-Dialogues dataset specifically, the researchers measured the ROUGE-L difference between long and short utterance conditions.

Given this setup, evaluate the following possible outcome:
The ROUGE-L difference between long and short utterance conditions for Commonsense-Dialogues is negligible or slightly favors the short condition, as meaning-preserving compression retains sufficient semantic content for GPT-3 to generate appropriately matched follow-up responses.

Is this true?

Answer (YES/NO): NO